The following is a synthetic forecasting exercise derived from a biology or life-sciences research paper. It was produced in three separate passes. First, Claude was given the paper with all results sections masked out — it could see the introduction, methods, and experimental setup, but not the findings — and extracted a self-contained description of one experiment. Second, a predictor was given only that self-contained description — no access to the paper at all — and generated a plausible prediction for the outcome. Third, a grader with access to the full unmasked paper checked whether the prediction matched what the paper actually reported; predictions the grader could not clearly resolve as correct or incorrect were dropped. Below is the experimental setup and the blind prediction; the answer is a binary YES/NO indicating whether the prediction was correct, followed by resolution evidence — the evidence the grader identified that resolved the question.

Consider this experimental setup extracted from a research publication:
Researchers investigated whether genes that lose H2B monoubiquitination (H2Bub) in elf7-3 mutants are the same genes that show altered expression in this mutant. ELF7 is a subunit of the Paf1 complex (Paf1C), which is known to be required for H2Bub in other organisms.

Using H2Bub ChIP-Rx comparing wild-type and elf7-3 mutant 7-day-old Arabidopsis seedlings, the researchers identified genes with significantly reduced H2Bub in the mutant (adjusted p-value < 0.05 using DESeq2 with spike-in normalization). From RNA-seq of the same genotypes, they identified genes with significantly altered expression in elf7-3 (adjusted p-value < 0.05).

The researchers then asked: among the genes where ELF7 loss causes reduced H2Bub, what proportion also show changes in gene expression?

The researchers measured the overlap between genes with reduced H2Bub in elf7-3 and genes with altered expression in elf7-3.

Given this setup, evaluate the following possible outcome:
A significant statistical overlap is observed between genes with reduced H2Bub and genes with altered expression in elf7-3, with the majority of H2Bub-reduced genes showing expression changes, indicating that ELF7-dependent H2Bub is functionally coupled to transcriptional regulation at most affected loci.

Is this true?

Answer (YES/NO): NO